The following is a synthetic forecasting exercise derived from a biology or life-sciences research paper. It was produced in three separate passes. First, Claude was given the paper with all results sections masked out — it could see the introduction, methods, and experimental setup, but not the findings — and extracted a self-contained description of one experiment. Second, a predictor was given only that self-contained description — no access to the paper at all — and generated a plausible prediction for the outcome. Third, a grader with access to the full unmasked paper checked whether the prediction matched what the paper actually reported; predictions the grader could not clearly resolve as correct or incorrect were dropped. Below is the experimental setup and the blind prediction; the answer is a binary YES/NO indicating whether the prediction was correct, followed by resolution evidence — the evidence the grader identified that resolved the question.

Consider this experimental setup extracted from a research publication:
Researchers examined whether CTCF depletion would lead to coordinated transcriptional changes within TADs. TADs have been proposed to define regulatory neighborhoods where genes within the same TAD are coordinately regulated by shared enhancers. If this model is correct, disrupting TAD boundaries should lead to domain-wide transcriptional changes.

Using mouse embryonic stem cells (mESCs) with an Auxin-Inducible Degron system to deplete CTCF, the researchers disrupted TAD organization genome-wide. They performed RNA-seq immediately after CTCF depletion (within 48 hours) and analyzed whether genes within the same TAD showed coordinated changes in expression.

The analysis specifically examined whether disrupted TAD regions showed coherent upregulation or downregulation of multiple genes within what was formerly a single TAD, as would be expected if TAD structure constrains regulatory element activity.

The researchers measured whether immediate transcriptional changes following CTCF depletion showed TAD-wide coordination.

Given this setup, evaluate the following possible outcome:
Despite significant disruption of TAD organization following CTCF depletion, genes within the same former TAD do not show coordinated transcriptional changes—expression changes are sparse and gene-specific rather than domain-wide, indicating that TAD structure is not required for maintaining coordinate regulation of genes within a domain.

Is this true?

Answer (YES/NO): YES